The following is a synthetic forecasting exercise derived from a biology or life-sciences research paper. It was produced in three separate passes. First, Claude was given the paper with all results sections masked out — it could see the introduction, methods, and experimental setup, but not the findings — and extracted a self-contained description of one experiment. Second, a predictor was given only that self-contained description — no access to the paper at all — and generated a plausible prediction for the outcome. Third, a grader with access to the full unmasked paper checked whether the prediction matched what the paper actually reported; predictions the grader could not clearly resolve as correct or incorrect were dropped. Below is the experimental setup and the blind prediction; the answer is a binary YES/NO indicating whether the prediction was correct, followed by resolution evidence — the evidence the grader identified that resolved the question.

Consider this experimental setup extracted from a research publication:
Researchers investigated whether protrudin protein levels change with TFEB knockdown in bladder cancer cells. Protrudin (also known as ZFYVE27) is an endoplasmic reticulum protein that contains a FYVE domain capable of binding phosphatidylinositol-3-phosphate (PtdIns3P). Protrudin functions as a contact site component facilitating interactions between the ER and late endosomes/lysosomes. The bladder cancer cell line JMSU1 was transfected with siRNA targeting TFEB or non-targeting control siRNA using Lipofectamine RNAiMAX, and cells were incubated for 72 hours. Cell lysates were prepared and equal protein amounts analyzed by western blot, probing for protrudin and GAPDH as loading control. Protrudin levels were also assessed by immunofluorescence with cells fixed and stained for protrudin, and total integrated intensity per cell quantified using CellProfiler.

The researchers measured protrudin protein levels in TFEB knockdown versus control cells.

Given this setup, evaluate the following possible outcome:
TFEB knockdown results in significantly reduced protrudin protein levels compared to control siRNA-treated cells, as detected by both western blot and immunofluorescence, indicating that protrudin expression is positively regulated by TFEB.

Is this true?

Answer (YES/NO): NO